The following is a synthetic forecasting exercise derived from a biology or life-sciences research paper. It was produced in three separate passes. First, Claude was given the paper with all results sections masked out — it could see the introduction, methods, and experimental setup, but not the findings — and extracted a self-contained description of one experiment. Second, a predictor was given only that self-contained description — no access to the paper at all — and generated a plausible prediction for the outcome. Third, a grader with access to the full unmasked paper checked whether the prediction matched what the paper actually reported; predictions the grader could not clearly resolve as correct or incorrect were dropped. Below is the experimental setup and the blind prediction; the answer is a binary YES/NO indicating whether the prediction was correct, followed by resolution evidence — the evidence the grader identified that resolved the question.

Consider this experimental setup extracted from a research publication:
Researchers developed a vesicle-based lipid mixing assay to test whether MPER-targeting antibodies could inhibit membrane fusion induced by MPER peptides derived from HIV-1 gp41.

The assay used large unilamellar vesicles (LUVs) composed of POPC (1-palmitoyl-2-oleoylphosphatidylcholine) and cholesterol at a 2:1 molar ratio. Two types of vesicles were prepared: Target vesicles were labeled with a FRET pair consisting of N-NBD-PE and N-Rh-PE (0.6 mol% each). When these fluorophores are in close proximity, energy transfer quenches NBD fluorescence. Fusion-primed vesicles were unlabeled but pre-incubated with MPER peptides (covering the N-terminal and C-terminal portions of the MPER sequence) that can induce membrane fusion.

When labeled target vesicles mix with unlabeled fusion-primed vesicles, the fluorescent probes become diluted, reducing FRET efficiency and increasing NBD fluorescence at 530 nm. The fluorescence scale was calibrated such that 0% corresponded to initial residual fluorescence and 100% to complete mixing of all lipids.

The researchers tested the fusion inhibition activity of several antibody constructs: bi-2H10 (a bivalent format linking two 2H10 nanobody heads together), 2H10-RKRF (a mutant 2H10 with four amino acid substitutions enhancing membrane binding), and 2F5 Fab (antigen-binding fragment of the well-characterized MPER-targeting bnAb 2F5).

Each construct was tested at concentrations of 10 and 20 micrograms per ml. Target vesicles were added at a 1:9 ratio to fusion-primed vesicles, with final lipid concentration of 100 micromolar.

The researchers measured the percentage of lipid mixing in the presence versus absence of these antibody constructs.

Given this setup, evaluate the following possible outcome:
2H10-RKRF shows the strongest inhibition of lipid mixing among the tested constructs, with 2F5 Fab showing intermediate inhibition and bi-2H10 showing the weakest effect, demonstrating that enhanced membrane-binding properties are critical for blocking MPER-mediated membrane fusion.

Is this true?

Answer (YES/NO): NO